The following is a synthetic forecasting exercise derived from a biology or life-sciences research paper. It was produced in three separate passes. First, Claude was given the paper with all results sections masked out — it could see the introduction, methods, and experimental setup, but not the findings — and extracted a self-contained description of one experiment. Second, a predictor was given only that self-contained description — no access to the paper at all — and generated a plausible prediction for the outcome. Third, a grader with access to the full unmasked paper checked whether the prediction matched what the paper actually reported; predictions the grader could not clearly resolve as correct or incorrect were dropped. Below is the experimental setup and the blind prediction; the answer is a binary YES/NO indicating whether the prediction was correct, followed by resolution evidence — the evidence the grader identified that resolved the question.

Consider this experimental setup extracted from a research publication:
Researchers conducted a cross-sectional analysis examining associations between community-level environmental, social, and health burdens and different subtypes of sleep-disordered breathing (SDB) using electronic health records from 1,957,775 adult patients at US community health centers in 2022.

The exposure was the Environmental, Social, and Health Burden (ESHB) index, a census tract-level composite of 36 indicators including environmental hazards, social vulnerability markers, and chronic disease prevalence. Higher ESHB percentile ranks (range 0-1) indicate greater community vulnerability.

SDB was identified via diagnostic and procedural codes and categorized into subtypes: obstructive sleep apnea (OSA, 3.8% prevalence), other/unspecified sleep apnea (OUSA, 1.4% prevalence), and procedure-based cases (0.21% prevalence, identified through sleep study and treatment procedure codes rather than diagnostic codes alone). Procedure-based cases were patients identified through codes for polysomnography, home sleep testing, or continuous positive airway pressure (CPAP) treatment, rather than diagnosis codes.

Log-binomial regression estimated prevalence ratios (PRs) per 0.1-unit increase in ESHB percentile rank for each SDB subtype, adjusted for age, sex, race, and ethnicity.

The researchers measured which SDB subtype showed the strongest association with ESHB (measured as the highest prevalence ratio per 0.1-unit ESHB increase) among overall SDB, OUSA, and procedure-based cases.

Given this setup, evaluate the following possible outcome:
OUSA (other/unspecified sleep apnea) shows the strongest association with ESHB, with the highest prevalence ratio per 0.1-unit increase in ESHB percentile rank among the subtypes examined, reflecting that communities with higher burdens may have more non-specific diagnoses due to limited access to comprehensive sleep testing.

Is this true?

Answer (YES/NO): NO